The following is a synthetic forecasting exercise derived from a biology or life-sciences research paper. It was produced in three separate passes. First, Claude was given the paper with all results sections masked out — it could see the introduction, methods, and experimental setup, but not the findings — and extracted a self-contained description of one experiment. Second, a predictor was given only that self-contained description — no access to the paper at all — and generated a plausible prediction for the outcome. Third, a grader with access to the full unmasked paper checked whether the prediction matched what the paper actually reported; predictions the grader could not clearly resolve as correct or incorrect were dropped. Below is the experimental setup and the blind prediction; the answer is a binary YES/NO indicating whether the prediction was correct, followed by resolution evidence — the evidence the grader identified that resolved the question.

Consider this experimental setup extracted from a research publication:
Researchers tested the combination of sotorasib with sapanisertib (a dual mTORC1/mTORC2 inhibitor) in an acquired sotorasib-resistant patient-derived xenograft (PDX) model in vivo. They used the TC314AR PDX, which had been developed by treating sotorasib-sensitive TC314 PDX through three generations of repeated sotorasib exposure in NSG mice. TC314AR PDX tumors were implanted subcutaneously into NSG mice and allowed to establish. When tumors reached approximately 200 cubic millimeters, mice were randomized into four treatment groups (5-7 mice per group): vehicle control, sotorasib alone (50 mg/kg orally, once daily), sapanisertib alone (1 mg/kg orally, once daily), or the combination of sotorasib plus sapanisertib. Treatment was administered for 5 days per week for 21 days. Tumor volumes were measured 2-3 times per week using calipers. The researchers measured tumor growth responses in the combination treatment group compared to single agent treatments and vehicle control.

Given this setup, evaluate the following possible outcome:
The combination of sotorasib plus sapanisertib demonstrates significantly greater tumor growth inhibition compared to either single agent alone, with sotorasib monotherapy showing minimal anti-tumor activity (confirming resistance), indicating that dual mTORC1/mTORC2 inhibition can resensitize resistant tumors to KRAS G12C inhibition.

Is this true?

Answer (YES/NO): YES